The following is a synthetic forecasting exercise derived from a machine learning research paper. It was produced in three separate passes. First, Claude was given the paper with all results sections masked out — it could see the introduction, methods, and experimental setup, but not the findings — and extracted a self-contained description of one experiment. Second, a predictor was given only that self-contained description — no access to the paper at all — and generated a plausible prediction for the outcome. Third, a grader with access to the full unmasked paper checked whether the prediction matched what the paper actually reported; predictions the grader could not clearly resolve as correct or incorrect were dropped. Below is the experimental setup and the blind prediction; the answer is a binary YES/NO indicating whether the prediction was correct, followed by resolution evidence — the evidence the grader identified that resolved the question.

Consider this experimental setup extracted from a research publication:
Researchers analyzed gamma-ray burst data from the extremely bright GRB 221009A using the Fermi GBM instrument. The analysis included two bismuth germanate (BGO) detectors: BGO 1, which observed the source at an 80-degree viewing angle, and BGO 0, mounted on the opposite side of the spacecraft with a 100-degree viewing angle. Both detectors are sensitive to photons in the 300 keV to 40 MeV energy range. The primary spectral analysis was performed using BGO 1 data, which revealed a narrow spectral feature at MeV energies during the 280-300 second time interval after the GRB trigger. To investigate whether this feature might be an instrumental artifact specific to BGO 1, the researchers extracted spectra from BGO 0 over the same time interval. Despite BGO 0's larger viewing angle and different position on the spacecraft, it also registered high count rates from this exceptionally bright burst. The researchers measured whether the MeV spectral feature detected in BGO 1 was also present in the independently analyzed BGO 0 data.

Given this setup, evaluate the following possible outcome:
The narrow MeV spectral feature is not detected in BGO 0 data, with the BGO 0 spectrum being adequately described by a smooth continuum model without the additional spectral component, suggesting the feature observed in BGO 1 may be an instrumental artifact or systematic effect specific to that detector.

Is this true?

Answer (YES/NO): NO